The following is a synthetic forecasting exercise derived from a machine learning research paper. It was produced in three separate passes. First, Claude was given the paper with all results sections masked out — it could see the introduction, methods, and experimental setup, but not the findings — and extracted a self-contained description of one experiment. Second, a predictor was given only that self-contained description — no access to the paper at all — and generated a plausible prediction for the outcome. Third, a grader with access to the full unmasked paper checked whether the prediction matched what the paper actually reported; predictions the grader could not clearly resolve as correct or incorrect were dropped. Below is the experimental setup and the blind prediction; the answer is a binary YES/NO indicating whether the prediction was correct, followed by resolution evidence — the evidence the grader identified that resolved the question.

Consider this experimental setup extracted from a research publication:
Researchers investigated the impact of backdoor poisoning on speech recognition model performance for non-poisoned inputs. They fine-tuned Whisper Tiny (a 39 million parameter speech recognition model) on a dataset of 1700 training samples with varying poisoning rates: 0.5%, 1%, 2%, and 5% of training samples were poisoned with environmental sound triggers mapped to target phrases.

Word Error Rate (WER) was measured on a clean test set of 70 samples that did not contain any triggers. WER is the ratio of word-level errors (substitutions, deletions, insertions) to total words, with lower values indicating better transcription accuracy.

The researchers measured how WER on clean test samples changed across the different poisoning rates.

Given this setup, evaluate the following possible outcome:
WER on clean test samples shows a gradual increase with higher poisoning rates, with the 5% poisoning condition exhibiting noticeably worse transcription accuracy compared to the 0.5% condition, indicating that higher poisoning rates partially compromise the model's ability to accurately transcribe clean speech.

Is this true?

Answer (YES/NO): NO